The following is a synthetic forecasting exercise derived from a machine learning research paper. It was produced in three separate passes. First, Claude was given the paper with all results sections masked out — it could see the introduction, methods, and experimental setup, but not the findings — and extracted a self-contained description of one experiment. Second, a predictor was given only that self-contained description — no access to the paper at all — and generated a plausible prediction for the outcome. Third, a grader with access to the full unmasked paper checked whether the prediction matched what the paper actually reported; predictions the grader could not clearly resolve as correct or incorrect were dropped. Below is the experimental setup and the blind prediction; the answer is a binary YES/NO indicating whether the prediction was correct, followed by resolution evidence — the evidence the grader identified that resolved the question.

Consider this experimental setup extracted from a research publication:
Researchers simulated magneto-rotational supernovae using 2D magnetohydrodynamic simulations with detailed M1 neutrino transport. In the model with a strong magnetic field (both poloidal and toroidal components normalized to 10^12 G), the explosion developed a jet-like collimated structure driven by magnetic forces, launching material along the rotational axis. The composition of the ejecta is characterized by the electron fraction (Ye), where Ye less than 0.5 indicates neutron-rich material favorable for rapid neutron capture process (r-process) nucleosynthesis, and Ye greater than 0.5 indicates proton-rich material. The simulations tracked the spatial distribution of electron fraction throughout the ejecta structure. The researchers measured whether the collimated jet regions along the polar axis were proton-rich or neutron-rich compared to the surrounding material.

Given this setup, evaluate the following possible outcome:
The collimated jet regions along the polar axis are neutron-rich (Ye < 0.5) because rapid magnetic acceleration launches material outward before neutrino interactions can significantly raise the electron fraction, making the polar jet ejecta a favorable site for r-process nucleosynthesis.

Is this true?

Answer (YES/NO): NO